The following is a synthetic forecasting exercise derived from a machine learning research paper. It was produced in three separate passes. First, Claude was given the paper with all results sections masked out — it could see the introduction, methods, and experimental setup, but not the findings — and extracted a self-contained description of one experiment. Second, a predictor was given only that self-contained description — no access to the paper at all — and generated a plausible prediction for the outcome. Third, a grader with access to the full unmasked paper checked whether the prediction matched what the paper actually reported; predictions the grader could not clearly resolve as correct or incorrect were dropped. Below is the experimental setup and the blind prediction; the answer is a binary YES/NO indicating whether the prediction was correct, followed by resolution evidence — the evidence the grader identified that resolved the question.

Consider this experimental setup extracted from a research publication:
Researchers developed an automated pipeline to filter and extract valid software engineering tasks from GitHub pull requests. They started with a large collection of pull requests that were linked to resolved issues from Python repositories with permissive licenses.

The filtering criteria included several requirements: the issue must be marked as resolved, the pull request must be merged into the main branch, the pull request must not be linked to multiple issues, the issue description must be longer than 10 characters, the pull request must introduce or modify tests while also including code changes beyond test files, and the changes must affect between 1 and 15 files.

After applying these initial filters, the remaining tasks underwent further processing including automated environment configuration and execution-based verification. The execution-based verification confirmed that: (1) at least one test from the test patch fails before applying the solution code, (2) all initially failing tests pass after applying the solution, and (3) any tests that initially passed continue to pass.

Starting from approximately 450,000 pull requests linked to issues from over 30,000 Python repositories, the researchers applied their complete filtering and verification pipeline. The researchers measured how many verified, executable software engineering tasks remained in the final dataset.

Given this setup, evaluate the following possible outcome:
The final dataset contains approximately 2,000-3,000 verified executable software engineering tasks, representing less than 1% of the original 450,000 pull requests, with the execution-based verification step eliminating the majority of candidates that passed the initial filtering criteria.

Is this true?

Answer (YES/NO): NO